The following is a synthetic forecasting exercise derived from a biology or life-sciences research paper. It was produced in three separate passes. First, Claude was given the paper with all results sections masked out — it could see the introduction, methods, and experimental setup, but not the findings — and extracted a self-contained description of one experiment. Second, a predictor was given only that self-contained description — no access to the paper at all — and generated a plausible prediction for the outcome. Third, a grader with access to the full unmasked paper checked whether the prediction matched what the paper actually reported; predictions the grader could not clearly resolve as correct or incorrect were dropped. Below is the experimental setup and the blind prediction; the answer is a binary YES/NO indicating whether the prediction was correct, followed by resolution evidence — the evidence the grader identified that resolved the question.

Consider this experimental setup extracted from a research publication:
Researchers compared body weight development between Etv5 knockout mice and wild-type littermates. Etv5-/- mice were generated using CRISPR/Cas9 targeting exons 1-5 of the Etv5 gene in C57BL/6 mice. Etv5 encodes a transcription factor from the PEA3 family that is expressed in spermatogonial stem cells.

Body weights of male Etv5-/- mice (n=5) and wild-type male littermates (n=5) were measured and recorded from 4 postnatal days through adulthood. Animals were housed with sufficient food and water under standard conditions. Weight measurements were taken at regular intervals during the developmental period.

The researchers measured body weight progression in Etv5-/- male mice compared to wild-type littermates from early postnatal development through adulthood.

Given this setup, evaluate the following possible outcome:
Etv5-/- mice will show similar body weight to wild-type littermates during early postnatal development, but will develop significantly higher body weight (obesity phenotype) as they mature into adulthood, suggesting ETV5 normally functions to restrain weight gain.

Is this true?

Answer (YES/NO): NO